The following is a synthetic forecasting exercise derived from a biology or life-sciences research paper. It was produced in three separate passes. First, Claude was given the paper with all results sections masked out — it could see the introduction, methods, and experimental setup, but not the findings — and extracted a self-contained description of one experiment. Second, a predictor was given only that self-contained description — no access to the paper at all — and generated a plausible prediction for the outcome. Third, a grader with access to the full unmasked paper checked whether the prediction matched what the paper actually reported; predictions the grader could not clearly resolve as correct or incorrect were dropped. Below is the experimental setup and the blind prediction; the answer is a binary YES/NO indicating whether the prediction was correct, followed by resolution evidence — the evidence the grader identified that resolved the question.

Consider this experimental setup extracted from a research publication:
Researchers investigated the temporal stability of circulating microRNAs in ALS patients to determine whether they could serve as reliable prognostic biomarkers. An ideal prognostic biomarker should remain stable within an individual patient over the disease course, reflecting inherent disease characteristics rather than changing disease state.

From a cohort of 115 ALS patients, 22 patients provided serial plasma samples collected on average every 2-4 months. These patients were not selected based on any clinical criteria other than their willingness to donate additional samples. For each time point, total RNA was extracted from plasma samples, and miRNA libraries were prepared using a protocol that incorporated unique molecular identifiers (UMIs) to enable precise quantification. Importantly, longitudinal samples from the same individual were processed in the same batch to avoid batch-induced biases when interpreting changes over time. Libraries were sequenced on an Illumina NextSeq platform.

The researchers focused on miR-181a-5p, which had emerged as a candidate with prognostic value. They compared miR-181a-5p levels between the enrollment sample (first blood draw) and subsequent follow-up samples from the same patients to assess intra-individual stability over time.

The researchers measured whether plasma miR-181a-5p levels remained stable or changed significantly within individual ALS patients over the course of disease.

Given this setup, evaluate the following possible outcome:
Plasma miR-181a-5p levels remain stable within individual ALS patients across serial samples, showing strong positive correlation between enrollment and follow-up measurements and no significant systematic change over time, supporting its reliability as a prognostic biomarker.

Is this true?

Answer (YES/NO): YES